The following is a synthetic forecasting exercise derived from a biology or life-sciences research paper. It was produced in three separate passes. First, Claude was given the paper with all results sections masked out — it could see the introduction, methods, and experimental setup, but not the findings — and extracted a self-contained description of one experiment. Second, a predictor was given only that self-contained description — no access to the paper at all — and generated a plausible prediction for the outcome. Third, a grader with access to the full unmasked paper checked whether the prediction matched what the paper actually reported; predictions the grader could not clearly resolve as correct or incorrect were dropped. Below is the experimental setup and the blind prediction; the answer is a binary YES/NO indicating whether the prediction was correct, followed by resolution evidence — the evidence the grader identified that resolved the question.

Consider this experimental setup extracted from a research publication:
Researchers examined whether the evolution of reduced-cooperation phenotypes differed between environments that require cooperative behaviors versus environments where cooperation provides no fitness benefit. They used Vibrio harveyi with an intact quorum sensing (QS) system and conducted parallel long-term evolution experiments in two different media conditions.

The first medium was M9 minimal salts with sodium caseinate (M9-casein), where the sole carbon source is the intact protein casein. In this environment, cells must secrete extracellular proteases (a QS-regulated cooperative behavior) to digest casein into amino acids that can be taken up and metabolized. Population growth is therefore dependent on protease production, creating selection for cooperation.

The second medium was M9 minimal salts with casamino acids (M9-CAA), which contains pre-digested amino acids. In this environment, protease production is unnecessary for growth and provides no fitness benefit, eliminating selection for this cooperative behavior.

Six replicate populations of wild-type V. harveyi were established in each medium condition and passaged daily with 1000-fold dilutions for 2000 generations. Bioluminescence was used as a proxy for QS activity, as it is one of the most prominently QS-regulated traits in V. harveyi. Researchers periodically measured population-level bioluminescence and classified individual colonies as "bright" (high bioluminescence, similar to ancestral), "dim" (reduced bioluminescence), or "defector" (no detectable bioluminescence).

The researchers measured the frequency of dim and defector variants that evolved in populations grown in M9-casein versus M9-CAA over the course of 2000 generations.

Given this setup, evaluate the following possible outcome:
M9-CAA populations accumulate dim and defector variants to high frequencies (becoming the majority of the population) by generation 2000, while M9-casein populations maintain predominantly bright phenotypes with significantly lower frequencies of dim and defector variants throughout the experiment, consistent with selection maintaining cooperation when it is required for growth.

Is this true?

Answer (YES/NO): NO